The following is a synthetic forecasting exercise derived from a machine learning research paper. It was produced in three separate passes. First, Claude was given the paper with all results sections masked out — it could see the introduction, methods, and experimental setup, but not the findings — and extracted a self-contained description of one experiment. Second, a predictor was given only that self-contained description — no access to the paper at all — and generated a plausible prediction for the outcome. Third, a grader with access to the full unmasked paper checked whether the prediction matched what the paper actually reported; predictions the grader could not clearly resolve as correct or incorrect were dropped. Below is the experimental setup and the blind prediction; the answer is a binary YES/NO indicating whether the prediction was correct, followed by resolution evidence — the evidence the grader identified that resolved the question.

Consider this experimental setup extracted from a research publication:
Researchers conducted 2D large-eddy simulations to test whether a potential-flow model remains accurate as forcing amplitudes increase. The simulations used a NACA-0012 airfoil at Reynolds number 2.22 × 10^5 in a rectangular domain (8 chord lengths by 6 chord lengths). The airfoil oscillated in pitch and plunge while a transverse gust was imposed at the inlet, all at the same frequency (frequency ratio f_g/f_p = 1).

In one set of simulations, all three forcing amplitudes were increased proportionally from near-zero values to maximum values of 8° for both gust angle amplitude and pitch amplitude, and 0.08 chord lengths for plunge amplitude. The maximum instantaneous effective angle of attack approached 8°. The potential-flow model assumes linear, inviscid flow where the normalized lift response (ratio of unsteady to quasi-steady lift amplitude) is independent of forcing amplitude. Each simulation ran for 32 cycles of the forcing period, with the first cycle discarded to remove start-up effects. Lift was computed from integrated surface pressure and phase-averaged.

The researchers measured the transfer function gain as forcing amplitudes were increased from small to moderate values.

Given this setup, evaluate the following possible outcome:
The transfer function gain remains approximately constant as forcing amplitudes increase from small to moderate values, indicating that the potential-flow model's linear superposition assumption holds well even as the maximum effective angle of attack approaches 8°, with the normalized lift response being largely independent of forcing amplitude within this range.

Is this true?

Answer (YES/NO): NO